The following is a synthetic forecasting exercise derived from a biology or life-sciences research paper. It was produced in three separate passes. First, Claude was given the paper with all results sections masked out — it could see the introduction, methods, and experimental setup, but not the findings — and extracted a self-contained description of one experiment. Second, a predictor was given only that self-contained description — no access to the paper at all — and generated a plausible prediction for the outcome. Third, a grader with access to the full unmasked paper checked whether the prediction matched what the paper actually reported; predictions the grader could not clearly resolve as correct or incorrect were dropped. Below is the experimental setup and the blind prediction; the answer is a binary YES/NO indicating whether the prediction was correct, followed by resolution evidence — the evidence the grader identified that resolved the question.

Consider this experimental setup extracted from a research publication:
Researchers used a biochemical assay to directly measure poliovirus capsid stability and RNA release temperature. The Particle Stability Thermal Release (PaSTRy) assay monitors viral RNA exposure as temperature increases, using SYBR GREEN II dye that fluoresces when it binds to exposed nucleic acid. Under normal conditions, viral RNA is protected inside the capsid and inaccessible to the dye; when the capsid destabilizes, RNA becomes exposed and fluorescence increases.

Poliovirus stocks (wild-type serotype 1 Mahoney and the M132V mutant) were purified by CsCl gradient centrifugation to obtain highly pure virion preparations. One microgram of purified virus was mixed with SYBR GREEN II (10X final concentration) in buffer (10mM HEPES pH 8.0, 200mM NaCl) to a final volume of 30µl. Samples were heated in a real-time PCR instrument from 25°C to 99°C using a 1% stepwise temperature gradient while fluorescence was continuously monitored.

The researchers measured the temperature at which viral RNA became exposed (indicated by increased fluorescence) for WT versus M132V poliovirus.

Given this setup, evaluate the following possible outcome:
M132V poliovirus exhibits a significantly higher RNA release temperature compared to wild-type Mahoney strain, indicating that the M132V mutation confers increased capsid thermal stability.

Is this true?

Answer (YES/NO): YES